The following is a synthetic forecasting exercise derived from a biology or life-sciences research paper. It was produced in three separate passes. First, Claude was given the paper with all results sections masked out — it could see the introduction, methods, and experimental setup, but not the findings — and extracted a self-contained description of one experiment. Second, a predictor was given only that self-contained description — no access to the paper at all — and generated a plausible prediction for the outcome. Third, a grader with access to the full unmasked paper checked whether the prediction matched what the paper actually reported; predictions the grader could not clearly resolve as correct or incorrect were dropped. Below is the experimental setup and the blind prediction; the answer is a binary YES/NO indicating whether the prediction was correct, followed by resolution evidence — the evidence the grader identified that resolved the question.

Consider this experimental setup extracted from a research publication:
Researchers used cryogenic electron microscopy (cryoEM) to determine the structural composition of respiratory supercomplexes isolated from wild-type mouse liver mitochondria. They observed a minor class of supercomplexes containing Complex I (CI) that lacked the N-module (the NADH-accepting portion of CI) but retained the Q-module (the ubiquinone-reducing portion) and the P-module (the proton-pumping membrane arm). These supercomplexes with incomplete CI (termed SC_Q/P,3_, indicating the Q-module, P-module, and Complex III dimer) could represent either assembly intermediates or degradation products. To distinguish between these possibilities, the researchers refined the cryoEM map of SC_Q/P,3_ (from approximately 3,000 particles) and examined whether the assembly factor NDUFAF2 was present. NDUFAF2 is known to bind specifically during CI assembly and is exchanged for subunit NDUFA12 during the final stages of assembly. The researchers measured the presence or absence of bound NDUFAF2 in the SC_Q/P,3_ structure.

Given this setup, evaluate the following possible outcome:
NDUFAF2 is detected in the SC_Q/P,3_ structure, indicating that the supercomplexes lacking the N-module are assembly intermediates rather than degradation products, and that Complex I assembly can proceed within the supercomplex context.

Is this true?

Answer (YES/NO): YES